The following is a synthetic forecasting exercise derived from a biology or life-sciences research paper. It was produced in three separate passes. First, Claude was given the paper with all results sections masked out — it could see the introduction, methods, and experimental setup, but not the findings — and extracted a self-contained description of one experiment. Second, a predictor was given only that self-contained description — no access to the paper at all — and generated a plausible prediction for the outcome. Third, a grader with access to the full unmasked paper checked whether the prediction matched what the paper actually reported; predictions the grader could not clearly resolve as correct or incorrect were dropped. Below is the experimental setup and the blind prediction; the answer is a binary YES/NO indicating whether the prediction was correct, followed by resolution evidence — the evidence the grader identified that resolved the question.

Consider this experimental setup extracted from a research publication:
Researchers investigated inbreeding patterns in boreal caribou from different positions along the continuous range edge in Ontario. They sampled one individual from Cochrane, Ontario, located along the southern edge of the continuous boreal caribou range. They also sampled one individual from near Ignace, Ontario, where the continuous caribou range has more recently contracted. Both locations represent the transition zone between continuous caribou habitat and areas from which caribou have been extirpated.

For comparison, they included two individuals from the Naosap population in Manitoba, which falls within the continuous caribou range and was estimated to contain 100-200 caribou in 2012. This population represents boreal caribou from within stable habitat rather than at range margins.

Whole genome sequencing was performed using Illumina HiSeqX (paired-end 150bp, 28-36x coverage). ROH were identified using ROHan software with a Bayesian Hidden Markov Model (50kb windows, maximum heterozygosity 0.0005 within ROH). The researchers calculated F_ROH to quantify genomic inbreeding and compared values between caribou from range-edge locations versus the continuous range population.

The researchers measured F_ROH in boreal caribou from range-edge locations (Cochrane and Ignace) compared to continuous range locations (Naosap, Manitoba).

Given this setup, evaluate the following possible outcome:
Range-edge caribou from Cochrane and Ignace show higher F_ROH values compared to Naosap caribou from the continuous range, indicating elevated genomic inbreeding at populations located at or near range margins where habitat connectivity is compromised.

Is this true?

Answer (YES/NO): NO